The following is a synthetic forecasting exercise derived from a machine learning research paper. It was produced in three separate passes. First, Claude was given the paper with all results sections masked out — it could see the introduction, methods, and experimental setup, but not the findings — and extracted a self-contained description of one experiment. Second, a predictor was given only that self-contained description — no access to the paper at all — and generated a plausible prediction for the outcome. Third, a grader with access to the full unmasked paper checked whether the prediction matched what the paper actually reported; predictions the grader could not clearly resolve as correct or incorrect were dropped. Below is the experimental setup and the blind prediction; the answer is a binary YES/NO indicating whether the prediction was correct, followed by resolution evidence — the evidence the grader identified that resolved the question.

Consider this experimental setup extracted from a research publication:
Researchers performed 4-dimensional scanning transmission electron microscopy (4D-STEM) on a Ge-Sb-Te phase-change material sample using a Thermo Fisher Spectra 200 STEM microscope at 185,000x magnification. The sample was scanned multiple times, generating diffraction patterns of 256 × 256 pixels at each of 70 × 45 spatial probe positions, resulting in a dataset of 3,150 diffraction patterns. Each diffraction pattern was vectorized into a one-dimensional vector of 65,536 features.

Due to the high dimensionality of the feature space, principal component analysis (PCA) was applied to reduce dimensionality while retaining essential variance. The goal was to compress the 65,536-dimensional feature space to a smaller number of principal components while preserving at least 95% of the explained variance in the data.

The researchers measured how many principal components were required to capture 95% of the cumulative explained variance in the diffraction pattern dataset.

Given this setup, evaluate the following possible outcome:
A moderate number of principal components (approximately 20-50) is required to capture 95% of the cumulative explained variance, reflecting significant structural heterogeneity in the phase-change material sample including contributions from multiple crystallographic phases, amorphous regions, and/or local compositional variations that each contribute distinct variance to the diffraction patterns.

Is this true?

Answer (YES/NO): NO